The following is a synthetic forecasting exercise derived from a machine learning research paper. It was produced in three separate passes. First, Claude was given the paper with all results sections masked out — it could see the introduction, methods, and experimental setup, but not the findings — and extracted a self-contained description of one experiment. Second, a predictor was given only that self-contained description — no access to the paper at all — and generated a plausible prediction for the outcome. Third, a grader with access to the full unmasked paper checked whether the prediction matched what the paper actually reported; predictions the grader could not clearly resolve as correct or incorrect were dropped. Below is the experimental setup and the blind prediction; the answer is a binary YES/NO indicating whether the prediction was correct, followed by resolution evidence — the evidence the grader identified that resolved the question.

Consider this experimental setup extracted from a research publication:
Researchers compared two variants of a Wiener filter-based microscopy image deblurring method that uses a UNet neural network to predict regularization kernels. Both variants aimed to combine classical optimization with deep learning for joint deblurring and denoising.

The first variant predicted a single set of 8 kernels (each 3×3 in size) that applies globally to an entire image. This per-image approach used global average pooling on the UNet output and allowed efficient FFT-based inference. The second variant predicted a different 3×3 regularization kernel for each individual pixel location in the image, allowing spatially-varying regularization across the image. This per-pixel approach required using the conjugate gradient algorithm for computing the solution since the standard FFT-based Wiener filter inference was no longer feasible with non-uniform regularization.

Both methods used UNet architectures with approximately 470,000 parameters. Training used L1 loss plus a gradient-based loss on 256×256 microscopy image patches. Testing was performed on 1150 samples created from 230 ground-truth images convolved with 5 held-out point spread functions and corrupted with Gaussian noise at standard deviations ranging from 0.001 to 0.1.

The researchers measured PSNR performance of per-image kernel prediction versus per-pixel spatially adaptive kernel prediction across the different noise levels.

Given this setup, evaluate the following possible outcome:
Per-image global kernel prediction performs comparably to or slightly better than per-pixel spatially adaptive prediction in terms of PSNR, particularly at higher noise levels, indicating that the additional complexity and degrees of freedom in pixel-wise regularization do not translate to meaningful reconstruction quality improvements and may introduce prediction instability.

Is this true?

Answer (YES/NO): NO